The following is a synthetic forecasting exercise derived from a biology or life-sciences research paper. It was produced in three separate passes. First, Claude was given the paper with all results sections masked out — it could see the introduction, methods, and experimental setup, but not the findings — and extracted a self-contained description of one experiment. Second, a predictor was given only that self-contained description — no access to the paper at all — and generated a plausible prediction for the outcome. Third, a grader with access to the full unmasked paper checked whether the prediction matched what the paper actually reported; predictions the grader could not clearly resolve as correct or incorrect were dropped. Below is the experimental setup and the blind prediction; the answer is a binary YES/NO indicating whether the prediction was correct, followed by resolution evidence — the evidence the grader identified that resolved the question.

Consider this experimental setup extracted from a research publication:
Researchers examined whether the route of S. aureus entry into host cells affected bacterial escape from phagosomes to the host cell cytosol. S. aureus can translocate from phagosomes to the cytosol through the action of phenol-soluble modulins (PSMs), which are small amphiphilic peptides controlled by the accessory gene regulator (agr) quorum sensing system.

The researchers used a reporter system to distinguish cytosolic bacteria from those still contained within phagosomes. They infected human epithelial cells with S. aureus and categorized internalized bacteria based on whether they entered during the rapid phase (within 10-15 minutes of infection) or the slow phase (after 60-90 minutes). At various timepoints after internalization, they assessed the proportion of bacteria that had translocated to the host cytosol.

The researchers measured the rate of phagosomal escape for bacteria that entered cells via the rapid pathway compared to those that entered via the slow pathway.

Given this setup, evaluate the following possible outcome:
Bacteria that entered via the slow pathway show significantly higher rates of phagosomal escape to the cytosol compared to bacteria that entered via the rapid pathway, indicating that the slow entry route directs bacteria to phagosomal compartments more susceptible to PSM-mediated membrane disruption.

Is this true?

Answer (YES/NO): YES